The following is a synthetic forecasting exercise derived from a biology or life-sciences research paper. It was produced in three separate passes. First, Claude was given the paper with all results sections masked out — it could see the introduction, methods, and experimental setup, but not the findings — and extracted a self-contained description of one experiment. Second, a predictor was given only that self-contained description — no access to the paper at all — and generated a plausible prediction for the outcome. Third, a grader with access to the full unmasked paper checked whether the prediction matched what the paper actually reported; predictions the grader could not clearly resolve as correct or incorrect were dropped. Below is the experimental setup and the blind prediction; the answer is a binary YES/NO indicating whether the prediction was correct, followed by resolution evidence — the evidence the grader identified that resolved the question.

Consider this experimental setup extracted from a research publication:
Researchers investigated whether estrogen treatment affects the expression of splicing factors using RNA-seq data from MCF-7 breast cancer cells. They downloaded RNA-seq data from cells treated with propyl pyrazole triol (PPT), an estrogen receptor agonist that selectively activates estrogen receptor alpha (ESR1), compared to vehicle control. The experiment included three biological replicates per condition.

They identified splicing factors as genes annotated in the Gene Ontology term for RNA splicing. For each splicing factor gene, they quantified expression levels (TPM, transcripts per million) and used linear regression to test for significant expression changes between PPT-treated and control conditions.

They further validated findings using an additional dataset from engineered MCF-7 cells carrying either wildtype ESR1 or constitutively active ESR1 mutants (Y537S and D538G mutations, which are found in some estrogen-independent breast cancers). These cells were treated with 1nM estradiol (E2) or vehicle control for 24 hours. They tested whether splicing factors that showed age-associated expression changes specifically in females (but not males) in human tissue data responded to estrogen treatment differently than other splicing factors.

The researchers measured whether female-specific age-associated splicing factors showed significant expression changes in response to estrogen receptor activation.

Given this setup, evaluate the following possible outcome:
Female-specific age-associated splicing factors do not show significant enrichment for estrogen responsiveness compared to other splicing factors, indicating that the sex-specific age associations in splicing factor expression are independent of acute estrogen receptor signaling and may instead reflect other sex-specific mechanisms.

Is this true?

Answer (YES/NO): NO